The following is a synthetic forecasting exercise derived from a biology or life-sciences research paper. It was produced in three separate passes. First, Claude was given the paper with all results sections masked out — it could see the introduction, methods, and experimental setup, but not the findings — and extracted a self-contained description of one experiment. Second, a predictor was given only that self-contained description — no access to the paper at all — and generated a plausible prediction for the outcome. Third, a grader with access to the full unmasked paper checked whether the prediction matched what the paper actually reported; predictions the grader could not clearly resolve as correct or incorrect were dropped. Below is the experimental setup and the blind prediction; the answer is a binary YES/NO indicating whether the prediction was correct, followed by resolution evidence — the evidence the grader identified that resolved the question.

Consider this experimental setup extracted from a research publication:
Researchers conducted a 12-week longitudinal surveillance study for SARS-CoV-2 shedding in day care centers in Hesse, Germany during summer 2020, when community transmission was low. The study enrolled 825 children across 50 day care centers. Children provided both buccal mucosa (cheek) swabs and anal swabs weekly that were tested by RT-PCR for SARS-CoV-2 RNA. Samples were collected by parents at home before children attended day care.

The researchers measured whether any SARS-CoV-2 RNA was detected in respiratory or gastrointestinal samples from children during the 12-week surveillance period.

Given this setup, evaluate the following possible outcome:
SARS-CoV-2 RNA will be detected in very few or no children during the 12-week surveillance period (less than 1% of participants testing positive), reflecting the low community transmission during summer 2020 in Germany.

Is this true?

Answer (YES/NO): YES